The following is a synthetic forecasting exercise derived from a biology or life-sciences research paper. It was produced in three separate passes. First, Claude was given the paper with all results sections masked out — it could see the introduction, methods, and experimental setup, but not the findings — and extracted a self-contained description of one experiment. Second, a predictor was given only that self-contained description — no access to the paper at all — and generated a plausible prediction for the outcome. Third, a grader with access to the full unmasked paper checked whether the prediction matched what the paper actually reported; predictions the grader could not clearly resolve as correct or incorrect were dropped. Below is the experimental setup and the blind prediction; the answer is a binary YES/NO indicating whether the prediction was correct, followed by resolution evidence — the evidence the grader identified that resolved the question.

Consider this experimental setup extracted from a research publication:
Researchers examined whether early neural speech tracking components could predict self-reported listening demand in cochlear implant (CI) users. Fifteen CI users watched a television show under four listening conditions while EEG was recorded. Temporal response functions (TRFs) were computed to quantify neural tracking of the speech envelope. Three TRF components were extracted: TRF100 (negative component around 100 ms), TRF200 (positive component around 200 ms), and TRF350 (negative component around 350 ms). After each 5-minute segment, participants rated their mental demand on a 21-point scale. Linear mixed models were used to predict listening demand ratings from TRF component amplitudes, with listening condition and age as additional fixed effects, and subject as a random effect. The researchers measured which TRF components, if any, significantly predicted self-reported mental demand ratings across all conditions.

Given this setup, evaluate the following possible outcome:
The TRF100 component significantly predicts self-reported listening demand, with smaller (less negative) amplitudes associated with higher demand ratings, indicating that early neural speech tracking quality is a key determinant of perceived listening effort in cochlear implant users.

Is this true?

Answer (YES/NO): YES